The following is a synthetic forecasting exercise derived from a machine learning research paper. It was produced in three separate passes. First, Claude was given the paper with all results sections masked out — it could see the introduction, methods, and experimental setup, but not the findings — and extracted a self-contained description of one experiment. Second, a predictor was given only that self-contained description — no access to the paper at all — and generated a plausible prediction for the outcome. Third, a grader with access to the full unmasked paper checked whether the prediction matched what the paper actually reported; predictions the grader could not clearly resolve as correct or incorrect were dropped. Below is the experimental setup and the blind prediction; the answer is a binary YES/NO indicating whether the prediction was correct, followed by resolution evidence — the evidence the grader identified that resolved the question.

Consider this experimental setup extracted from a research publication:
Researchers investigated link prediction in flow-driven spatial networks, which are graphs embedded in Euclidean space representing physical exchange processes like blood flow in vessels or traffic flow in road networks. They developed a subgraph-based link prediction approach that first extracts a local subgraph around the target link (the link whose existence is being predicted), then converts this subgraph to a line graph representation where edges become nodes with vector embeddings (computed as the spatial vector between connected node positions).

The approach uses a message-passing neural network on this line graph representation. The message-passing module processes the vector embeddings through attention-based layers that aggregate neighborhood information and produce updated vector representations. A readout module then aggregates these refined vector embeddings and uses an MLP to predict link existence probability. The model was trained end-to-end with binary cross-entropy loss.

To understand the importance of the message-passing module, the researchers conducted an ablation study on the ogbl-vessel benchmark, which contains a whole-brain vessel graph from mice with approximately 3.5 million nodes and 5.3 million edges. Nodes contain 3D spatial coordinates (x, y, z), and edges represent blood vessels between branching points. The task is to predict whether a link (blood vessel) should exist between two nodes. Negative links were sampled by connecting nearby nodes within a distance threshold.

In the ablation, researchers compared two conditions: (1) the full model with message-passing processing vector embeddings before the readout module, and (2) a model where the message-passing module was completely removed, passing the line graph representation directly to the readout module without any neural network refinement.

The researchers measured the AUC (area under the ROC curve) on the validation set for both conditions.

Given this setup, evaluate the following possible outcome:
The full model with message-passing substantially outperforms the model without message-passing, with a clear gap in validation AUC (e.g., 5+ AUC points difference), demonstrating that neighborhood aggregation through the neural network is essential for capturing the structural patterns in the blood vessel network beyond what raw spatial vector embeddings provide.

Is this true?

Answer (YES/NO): YES